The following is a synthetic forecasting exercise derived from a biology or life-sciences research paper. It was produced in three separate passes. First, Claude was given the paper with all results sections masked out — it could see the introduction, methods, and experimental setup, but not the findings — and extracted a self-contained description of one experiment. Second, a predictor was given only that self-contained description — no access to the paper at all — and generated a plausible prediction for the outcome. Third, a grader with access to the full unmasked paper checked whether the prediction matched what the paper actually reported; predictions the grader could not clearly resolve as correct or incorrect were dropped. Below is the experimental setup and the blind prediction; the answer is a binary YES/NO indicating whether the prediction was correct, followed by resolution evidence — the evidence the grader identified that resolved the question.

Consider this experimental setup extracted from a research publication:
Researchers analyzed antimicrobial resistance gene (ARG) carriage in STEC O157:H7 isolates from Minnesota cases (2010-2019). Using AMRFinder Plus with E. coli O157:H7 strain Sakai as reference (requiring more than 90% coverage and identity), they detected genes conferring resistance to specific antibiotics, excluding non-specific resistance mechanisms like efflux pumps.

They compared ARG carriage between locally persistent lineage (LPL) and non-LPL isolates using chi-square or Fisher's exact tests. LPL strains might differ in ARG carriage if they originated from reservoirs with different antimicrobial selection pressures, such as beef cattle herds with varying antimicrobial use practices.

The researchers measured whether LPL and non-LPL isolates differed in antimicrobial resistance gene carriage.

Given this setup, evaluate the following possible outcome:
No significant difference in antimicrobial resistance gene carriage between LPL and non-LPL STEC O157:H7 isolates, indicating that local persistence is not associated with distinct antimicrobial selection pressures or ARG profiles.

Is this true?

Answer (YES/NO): NO